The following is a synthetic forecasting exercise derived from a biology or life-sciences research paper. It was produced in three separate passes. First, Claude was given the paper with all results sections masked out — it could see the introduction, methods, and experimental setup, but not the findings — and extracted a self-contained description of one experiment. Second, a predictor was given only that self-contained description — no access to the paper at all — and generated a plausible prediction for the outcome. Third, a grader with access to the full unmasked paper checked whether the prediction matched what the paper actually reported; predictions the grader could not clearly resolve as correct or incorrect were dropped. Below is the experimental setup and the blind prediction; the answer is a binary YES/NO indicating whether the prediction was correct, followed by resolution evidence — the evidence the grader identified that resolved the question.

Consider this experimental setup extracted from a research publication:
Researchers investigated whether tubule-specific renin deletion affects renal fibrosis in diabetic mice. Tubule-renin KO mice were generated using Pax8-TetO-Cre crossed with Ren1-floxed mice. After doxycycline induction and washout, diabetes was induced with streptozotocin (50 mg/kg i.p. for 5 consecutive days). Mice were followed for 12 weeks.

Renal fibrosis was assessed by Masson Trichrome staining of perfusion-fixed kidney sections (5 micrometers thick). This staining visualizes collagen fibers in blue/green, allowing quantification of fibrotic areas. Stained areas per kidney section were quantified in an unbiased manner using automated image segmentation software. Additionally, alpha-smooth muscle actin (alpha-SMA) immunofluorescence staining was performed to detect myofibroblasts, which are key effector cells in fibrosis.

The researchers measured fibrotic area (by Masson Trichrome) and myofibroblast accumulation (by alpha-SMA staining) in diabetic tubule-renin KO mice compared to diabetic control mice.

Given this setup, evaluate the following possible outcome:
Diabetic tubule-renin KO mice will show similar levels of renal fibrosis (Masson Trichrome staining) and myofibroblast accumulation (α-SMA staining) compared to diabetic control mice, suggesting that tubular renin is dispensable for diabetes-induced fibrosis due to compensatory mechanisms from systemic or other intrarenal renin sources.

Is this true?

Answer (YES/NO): NO